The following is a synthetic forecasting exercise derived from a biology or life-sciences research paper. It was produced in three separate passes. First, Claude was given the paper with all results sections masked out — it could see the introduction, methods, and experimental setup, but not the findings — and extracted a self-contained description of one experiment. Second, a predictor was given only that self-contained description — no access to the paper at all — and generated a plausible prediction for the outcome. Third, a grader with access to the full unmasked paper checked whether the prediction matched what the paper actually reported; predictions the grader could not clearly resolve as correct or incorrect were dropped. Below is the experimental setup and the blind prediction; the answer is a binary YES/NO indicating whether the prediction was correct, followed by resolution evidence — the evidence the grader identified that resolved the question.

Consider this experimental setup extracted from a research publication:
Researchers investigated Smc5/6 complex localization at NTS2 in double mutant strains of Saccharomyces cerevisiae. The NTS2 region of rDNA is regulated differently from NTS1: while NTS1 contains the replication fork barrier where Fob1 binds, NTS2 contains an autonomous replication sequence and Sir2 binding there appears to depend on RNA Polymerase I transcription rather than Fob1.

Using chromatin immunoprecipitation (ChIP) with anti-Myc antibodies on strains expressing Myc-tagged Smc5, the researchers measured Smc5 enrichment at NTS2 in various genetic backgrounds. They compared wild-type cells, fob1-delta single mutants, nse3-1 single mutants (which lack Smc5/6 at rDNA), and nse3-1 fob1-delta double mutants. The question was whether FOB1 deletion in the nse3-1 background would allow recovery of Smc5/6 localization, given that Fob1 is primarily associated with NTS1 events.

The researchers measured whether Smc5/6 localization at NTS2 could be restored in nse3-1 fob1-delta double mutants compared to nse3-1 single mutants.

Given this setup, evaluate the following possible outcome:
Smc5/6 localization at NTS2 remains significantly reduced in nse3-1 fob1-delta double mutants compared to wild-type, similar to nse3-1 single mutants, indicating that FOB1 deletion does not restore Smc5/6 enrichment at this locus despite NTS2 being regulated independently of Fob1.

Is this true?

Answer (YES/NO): YES